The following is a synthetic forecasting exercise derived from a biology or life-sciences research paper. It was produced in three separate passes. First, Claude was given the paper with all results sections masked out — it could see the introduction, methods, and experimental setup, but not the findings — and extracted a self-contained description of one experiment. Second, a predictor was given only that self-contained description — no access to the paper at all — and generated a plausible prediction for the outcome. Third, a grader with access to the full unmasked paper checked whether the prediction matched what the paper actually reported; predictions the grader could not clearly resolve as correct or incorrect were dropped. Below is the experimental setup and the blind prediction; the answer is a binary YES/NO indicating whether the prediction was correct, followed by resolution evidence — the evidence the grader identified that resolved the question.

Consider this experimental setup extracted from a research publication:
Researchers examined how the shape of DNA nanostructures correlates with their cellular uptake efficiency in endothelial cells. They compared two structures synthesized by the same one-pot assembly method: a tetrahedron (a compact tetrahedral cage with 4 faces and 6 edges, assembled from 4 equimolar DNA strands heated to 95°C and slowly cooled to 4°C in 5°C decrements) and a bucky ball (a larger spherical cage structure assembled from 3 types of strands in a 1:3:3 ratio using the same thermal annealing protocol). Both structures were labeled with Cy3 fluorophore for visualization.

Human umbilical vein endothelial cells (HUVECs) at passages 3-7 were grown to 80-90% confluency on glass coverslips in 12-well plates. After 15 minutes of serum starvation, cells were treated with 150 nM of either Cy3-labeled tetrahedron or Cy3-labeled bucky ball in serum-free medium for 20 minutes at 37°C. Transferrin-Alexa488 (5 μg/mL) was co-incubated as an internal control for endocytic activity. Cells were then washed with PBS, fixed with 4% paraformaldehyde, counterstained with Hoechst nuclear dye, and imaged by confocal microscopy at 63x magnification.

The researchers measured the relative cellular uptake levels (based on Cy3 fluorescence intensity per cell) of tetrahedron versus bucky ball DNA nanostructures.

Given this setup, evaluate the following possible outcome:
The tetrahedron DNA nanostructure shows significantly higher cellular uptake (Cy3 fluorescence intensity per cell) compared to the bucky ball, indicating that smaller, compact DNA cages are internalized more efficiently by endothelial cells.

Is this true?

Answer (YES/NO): YES